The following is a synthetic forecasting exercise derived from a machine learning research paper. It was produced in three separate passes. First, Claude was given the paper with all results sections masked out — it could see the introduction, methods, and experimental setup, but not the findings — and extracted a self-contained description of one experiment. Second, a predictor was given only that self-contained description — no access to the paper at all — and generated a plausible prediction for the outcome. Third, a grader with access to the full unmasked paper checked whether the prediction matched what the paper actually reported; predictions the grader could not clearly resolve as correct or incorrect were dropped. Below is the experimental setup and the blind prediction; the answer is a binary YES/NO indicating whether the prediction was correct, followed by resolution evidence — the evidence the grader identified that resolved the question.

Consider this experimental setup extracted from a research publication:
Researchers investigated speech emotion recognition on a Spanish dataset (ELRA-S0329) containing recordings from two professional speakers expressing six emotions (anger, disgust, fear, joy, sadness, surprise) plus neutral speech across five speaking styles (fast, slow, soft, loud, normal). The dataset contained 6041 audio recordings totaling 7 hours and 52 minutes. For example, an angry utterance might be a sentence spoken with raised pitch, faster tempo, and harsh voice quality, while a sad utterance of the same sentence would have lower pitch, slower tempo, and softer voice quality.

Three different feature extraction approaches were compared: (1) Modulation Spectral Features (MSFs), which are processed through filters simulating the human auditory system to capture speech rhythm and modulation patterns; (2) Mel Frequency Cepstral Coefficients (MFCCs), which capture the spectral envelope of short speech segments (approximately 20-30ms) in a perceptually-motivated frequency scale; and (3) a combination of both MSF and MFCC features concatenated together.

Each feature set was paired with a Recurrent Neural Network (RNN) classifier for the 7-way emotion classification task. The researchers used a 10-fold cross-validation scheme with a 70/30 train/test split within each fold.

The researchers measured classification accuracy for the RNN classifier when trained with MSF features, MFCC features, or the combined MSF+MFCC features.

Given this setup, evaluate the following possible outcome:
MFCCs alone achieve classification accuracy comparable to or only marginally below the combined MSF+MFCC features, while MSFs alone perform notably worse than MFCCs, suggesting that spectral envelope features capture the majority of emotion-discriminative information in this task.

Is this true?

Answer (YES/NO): NO